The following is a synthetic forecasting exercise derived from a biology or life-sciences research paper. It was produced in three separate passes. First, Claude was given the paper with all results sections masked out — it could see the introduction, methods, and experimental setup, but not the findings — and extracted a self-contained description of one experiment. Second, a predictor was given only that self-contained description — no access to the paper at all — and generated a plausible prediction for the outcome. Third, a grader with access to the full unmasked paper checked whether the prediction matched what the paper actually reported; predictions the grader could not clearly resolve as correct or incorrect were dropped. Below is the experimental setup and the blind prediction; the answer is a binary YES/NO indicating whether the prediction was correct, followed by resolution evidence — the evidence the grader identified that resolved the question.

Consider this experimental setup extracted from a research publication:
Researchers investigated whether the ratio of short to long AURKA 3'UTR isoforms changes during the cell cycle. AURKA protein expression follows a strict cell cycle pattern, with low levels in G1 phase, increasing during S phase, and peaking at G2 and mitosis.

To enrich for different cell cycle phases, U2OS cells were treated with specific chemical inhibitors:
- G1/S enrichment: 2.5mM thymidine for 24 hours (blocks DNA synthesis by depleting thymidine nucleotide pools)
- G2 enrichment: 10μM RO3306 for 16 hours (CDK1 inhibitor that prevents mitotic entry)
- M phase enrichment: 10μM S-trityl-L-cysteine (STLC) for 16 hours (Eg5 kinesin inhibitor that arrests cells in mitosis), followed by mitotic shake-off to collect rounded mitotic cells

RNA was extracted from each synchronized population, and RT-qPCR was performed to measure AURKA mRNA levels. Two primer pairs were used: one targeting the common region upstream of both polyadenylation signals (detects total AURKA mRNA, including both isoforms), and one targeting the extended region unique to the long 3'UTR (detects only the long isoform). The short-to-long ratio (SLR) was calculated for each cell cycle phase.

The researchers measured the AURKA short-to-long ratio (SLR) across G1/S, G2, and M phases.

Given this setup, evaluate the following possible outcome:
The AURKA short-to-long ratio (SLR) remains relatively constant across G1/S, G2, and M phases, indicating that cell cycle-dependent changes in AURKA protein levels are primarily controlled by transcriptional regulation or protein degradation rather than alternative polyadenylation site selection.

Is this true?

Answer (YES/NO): YES